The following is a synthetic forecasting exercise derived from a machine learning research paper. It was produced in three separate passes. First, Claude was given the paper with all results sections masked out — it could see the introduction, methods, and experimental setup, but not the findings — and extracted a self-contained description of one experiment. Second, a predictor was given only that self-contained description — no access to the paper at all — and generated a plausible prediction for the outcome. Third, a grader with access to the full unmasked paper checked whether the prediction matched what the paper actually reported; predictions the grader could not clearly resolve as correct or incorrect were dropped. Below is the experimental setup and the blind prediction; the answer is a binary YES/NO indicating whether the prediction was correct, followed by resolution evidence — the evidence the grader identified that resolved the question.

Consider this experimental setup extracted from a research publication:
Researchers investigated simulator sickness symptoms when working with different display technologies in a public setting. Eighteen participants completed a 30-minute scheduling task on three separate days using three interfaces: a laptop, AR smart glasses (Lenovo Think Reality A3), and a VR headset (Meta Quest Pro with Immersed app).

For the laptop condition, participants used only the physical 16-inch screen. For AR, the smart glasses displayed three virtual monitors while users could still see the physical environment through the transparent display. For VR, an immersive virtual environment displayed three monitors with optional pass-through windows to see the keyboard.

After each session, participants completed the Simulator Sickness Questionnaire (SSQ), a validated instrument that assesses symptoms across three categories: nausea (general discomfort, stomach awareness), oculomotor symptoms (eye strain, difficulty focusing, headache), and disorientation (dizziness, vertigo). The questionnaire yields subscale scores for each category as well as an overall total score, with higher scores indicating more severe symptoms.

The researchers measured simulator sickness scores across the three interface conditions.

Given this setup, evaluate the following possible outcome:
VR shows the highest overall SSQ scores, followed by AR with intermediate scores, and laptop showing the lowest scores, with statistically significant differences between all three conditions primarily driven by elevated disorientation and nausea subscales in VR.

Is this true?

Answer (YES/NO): NO